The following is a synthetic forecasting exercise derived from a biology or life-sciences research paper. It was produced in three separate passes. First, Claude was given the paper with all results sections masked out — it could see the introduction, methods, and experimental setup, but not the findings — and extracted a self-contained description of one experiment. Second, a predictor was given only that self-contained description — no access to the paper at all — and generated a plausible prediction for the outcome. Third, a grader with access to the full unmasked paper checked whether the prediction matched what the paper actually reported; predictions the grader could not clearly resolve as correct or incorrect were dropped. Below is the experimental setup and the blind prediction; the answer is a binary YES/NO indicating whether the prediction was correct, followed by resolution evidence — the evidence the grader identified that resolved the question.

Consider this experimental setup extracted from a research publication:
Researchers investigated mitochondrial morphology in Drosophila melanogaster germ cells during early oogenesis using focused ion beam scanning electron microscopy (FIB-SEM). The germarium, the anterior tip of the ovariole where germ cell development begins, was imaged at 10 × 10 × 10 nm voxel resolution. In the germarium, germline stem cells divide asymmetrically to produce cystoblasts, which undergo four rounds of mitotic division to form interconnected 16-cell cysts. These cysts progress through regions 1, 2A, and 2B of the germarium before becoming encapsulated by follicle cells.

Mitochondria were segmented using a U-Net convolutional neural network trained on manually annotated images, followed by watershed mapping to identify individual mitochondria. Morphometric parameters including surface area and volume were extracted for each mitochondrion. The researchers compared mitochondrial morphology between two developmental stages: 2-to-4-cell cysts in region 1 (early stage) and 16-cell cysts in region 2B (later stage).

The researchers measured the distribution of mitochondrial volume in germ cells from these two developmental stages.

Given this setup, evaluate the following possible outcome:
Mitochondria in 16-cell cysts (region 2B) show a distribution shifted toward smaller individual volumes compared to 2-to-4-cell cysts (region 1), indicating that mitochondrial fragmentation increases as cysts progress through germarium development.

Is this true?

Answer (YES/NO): YES